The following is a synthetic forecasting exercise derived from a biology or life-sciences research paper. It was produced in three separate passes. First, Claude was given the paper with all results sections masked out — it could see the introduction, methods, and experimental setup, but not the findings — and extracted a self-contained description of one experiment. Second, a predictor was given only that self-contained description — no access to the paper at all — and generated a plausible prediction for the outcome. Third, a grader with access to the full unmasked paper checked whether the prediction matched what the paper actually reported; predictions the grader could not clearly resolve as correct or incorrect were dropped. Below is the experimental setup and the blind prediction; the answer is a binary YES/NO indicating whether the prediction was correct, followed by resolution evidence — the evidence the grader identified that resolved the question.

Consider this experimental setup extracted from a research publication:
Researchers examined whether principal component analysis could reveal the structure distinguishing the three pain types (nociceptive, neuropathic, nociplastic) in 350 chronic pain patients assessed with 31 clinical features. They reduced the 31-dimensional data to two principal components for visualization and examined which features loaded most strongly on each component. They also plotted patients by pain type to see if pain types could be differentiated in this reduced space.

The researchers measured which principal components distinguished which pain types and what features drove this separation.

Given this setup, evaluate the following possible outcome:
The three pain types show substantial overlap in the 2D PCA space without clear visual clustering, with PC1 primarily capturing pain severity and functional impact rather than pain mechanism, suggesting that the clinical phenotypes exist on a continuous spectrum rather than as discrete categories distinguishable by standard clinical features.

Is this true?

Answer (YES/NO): NO